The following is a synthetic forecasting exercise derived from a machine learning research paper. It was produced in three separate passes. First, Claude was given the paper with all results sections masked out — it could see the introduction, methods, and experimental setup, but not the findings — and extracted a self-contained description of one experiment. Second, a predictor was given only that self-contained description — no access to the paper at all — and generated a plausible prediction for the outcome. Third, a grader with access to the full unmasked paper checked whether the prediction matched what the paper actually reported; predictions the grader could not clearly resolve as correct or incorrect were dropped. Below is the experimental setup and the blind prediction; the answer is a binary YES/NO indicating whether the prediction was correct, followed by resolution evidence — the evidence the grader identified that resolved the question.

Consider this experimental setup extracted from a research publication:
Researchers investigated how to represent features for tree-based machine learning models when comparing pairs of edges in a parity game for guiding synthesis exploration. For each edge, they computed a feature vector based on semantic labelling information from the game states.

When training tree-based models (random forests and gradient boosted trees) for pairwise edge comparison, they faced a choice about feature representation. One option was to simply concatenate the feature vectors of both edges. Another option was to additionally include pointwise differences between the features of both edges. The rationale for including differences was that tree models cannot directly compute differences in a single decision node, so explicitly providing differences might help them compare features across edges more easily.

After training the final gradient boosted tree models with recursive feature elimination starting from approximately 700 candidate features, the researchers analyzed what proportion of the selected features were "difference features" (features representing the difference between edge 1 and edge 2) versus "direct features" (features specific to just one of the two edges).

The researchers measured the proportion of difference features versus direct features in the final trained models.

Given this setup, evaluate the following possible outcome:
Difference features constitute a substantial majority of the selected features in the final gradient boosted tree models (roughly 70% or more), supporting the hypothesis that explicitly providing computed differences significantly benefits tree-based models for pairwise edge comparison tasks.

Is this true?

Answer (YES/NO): NO